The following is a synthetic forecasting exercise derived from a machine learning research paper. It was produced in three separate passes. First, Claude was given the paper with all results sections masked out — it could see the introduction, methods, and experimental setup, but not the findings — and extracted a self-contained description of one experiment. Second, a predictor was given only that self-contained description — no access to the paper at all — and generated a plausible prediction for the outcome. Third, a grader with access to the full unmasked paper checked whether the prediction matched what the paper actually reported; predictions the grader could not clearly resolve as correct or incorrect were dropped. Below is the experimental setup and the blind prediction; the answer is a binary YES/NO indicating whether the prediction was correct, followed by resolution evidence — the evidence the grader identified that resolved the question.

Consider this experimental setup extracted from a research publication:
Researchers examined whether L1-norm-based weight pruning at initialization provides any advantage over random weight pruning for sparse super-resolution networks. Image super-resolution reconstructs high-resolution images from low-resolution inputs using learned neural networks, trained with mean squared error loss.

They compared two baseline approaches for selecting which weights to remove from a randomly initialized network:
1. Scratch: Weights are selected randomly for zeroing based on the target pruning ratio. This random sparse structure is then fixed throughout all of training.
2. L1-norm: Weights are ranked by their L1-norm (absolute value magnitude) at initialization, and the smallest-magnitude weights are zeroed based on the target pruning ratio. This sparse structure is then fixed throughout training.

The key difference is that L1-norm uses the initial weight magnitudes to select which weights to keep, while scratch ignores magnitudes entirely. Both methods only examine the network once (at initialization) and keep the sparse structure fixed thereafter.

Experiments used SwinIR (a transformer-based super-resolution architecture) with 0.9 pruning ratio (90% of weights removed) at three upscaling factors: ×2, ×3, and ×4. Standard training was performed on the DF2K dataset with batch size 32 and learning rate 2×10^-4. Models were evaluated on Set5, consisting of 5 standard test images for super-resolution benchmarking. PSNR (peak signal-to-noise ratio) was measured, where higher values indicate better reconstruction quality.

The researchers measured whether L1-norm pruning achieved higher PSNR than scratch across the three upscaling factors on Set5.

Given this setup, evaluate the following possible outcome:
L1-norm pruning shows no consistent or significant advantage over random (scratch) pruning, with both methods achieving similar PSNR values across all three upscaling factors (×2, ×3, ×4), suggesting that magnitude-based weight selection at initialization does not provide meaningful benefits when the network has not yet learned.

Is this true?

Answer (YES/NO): YES